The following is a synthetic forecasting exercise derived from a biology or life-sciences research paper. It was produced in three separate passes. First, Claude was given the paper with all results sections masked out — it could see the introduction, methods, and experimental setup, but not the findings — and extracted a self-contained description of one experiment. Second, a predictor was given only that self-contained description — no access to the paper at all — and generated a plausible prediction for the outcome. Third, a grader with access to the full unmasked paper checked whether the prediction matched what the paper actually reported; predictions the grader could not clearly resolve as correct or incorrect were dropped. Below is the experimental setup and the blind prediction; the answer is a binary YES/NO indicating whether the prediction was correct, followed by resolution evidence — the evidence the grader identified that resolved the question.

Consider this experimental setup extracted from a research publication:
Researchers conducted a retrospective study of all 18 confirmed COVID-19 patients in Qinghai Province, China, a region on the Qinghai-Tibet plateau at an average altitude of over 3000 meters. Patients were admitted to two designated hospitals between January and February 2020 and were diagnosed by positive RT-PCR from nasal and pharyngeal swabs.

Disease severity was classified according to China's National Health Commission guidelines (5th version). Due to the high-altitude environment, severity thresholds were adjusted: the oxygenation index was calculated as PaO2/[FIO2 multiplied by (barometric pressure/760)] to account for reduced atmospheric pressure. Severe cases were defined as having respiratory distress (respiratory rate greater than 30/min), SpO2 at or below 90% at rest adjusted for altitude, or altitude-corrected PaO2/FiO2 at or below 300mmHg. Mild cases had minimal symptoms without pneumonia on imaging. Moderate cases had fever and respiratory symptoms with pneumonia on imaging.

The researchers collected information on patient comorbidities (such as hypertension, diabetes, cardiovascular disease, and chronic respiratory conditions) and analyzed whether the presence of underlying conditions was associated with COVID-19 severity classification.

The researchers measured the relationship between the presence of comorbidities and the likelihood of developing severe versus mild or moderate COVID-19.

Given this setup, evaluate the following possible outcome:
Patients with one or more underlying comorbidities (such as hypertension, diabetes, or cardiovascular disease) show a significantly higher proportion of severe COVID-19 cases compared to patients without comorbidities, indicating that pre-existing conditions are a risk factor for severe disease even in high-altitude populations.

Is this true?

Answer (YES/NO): NO